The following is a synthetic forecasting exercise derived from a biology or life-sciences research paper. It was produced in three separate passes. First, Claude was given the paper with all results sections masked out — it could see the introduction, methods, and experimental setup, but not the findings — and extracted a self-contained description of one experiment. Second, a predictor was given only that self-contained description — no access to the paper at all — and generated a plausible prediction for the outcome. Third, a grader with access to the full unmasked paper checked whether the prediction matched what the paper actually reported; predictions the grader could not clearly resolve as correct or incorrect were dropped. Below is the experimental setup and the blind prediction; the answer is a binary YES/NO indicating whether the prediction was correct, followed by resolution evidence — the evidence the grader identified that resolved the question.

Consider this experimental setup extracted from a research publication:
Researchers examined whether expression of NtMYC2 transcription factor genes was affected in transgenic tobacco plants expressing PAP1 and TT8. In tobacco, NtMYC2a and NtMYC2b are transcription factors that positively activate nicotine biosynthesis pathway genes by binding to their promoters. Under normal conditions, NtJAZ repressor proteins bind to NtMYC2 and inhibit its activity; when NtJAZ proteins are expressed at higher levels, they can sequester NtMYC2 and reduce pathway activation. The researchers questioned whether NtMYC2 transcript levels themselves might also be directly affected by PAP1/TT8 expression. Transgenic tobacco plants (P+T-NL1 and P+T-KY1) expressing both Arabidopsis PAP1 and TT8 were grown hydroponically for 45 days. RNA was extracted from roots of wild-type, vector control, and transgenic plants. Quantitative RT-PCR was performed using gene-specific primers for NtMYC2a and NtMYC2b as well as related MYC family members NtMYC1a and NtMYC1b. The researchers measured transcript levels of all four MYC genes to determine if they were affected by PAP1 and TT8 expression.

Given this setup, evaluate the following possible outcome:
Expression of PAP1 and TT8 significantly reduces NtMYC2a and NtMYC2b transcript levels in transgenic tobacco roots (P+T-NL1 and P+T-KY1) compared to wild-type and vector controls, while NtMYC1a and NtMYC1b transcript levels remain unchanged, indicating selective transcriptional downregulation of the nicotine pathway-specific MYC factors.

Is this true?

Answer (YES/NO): NO